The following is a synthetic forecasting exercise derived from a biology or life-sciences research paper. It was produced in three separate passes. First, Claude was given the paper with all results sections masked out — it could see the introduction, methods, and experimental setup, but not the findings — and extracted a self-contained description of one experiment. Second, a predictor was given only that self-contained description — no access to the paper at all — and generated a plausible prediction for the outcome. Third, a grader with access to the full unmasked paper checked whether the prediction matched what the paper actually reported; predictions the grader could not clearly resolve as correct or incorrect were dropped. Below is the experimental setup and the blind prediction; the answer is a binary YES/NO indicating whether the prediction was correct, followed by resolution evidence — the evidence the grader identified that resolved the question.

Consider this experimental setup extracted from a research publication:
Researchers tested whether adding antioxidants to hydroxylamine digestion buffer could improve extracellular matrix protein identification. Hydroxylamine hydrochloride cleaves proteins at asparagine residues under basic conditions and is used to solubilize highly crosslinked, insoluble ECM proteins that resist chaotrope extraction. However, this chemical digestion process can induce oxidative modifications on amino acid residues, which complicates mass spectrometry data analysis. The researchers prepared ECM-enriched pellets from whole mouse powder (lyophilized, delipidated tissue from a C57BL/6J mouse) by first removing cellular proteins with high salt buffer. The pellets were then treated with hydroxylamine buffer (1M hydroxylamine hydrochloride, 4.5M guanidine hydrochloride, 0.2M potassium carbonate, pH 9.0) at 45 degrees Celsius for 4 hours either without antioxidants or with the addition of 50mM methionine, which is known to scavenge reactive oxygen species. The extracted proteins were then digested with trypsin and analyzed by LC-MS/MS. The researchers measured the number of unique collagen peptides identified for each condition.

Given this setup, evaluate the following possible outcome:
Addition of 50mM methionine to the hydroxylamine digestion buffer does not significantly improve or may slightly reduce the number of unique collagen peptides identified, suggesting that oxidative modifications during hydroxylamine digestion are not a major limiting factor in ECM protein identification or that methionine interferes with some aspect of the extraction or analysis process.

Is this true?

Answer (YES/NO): YES